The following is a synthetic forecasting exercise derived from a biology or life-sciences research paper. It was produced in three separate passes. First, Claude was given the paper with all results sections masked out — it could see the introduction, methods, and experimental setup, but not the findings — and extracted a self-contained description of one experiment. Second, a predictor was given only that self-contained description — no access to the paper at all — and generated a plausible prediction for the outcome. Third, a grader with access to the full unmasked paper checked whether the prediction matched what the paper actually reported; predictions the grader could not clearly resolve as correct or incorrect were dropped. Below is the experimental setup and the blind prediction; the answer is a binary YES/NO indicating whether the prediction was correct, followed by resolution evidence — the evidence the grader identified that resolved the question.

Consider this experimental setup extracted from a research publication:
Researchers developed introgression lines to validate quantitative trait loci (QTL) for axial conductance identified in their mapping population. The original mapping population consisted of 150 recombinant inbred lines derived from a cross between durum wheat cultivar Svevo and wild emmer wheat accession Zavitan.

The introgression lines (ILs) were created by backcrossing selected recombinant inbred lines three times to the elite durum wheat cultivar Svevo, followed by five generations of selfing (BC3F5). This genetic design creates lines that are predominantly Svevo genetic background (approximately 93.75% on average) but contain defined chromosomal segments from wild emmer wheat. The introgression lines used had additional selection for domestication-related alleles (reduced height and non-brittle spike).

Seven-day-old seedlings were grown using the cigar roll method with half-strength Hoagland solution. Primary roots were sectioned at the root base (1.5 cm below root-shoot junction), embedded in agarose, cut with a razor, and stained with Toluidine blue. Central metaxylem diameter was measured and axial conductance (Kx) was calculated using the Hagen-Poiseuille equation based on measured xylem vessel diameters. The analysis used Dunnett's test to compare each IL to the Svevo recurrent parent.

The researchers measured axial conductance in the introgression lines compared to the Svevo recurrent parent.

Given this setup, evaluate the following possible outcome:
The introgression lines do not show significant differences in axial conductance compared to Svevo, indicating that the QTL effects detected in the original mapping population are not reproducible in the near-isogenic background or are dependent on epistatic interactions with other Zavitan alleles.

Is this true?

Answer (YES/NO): NO